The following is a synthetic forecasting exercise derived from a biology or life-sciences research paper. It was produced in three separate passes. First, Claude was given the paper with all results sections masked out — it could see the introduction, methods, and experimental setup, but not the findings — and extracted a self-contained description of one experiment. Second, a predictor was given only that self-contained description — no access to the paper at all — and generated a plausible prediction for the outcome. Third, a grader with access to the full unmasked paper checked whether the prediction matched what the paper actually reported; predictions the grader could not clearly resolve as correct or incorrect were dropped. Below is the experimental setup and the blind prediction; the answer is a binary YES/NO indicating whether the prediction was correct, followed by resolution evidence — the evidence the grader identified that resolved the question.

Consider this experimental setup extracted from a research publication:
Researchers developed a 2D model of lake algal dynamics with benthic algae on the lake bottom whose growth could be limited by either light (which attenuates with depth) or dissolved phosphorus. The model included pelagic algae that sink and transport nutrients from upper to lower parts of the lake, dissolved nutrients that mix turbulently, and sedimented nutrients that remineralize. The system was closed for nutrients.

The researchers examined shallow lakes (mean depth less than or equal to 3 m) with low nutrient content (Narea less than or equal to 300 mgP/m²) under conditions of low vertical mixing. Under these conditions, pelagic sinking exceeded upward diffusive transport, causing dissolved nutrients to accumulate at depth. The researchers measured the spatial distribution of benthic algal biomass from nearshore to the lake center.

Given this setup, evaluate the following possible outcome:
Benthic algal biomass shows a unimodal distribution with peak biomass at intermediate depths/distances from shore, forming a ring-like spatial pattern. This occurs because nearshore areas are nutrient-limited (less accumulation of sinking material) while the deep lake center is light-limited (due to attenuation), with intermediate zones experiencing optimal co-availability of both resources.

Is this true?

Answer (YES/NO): YES